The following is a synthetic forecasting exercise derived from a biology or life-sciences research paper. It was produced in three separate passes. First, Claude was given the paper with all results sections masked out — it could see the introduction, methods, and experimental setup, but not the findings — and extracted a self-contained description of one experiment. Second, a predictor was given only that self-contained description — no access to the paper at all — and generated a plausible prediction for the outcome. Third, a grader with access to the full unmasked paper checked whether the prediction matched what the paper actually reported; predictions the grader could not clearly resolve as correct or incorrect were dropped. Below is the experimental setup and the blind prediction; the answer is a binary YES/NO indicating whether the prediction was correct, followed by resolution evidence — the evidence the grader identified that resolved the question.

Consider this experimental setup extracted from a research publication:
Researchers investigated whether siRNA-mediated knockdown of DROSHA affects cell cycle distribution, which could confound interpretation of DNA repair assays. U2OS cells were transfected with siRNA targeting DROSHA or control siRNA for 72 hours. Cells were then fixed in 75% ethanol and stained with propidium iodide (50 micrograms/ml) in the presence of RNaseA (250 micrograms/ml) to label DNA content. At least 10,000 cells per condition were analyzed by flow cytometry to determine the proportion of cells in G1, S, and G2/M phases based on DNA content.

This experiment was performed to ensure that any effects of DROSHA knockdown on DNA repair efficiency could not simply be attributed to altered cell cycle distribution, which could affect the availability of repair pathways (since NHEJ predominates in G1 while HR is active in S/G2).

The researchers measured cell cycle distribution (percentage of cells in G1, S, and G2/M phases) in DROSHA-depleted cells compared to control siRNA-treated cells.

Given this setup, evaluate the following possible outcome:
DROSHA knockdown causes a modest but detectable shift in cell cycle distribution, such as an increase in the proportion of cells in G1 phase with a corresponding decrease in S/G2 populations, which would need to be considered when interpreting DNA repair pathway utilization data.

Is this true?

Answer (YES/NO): NO